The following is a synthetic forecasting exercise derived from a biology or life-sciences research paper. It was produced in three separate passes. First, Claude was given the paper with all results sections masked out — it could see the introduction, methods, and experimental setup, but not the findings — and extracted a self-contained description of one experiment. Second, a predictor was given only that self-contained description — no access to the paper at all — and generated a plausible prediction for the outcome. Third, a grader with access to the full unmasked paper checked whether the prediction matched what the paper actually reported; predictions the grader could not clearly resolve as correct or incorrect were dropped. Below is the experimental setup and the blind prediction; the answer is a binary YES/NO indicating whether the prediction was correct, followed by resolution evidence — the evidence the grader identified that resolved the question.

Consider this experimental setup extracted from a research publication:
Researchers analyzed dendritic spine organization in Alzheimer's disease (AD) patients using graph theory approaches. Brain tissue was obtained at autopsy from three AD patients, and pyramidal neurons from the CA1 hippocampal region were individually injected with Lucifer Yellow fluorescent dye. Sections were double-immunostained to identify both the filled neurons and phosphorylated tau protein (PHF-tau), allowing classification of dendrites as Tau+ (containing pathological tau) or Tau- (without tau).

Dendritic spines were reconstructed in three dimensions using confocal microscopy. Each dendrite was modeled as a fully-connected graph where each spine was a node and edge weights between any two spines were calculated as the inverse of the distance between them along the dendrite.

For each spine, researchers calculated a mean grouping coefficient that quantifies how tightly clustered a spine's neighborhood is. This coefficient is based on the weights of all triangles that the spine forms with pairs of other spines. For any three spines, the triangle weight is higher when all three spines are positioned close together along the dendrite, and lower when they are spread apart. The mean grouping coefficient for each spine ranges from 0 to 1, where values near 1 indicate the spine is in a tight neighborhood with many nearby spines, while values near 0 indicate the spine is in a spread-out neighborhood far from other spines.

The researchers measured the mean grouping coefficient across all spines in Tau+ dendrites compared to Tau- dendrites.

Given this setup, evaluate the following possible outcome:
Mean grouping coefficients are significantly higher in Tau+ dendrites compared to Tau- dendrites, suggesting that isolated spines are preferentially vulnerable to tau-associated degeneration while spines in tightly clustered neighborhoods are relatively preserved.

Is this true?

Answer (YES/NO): NO